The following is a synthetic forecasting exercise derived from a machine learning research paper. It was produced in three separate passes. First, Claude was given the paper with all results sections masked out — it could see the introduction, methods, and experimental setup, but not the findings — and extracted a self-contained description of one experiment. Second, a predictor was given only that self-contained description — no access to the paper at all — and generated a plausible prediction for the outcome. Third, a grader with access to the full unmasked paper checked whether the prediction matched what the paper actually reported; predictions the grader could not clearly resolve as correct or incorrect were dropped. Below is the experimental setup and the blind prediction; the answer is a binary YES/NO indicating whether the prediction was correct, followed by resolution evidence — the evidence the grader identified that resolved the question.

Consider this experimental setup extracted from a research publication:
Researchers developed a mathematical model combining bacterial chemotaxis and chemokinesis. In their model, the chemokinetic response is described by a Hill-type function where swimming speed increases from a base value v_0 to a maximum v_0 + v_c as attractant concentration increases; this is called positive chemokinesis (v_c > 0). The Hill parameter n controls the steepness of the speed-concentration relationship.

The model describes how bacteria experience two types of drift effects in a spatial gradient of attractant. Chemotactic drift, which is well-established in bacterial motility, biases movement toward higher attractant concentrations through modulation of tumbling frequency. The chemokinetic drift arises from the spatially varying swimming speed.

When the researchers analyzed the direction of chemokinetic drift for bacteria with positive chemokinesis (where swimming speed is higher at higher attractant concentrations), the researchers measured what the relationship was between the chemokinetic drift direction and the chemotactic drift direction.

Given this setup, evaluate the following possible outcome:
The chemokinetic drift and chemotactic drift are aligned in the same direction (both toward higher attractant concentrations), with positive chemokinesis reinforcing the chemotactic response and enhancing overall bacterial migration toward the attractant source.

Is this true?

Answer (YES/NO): NO